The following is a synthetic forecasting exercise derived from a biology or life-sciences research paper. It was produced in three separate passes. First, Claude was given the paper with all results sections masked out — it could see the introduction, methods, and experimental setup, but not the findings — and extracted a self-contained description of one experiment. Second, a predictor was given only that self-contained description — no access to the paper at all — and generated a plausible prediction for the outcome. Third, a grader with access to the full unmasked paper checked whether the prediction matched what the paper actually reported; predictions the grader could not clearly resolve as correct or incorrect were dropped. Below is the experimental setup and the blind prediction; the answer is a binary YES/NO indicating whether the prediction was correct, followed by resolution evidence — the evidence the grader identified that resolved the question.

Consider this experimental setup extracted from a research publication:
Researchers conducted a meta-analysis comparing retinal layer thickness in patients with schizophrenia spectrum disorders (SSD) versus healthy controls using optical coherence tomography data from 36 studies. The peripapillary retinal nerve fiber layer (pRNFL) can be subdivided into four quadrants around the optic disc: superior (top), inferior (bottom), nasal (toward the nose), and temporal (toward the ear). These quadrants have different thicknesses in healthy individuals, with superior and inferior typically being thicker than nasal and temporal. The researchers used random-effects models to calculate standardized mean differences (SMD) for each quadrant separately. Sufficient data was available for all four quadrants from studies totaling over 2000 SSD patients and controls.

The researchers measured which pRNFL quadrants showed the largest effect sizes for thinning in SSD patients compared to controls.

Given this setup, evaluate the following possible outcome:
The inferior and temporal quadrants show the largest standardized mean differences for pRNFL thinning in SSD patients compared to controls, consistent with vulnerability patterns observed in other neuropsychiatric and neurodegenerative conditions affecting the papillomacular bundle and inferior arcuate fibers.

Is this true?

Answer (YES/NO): NO